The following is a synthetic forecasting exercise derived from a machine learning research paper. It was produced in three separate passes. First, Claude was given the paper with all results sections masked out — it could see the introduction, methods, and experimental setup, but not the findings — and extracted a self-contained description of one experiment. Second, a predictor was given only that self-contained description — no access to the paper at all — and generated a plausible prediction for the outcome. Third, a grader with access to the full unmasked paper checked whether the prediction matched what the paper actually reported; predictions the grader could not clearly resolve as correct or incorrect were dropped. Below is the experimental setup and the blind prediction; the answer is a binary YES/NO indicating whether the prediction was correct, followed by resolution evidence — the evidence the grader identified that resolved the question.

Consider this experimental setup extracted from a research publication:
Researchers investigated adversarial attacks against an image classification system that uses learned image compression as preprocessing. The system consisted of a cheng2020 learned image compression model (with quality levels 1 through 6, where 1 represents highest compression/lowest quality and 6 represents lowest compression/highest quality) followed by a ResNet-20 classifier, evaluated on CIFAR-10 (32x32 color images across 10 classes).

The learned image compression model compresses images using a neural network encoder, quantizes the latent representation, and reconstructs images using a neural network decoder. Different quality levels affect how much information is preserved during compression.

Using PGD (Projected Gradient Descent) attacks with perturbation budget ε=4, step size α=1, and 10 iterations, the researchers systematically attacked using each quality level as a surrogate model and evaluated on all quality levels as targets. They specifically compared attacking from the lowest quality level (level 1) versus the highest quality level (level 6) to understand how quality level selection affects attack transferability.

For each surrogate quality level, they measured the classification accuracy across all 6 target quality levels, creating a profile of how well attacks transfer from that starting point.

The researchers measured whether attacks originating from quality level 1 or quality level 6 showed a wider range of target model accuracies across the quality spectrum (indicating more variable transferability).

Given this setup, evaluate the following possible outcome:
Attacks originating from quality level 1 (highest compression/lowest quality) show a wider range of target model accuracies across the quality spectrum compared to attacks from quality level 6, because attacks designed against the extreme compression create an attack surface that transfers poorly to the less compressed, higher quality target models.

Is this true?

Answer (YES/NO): YES